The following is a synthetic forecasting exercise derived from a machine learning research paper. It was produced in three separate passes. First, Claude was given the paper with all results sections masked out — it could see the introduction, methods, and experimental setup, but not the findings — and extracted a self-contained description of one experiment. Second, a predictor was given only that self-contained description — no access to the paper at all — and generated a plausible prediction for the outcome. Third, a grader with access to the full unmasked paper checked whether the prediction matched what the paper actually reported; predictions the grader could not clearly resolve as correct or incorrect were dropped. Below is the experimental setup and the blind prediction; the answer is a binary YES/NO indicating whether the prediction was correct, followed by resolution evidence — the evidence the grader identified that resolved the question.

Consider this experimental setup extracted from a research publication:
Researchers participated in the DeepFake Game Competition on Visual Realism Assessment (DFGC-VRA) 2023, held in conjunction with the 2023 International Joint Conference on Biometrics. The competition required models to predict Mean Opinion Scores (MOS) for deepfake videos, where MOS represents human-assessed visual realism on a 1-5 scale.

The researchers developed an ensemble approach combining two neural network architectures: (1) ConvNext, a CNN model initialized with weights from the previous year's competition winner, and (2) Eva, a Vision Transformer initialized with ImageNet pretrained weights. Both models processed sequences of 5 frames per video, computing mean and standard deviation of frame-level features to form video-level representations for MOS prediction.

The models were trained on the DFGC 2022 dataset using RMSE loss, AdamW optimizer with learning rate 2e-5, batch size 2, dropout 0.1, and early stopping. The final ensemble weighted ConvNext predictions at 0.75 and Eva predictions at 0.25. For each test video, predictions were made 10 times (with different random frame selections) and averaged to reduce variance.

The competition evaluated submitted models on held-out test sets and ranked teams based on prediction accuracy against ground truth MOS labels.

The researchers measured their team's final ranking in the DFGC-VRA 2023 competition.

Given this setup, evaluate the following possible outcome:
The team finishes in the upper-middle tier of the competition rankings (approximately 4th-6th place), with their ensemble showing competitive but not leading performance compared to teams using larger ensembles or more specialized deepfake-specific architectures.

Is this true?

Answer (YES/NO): NO